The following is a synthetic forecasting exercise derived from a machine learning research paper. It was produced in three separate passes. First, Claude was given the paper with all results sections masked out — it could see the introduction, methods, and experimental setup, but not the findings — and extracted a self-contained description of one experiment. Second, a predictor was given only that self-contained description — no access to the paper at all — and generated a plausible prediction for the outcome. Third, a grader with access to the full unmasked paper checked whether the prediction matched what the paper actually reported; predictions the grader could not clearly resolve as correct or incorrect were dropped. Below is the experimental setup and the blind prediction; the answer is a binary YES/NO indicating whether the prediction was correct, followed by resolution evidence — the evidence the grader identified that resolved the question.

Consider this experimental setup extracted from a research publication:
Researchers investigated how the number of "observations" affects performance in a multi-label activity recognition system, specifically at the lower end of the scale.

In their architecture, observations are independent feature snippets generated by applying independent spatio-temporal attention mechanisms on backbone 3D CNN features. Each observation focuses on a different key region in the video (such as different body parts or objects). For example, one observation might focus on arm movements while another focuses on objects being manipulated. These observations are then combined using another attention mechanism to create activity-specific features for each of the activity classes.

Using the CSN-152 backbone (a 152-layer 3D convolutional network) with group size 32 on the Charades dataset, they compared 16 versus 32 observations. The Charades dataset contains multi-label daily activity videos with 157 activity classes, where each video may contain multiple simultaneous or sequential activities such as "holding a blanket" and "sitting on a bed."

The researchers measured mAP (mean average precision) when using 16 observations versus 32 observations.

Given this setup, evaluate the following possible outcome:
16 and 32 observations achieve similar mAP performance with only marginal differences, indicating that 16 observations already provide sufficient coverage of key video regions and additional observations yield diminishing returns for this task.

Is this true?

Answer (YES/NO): NO